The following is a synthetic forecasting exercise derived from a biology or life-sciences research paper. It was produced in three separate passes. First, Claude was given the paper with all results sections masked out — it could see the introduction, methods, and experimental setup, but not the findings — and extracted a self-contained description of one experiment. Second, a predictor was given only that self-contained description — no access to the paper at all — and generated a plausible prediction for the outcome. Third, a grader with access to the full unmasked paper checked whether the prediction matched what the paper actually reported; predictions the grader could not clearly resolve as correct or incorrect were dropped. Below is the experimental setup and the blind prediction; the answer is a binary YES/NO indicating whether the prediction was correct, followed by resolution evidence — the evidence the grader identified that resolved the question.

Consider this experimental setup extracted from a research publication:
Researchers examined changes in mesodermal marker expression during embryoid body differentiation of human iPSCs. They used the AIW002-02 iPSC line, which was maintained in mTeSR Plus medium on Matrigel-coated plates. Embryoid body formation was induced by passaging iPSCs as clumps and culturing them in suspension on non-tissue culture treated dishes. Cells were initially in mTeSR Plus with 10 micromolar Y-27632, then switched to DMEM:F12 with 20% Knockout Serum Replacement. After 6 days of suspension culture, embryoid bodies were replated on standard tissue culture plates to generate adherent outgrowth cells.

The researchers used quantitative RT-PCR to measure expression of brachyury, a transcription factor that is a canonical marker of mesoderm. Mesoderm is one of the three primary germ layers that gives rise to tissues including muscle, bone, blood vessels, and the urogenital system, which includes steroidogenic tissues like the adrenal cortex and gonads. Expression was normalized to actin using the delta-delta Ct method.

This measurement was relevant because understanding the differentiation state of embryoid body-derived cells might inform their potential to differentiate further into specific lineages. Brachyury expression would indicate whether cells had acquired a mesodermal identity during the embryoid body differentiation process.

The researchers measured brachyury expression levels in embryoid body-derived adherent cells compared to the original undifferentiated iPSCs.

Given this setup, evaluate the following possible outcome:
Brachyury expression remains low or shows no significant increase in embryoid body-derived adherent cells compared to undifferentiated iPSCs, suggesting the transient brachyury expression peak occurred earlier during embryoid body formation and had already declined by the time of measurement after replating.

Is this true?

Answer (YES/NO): NO